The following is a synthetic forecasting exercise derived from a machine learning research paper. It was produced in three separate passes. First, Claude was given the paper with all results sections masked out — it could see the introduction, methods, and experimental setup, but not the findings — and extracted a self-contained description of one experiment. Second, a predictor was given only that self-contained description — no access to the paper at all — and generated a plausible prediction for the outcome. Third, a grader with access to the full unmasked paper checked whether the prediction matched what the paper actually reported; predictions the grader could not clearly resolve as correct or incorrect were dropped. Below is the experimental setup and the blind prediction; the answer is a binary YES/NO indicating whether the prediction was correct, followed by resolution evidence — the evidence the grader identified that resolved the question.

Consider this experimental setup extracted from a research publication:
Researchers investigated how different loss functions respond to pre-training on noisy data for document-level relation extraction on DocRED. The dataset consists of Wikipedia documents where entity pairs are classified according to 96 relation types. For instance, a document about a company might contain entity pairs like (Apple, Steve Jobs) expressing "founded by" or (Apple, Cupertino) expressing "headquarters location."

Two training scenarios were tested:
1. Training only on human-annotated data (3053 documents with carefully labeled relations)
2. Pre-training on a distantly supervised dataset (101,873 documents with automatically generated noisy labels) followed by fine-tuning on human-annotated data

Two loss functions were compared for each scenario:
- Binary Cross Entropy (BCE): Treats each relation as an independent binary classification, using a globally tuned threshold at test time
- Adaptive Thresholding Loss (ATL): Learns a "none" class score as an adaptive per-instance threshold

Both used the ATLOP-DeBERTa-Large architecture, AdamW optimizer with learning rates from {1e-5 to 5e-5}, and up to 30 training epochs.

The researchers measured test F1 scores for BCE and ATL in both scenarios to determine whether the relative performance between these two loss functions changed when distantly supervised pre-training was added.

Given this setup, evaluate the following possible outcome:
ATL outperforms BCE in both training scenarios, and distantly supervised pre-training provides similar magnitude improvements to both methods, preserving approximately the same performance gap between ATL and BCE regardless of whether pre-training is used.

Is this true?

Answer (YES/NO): NO